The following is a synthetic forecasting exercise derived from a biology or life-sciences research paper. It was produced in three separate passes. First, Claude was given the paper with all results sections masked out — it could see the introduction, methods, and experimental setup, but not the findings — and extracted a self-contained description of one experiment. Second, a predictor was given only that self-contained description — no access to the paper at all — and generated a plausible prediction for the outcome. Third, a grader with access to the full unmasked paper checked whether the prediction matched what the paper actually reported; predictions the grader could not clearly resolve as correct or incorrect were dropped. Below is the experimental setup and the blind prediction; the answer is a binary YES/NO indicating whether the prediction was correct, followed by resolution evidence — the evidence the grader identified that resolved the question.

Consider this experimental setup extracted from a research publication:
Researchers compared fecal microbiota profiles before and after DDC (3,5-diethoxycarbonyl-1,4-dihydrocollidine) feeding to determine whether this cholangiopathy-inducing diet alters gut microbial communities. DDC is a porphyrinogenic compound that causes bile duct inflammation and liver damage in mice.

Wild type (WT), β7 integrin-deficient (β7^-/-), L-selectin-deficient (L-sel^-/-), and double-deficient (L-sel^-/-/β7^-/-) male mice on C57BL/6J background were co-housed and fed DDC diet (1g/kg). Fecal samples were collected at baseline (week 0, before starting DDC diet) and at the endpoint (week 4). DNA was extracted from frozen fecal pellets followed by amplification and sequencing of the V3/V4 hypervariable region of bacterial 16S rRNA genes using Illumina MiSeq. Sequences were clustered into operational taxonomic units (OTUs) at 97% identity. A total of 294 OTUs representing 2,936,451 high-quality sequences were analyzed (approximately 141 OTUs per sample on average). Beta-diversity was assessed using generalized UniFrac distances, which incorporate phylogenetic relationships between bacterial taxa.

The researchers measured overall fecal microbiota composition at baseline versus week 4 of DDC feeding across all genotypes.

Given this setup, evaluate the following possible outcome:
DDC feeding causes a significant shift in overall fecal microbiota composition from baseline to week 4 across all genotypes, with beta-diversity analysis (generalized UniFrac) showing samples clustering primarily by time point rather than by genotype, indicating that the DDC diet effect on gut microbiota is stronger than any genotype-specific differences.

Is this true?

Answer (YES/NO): NO